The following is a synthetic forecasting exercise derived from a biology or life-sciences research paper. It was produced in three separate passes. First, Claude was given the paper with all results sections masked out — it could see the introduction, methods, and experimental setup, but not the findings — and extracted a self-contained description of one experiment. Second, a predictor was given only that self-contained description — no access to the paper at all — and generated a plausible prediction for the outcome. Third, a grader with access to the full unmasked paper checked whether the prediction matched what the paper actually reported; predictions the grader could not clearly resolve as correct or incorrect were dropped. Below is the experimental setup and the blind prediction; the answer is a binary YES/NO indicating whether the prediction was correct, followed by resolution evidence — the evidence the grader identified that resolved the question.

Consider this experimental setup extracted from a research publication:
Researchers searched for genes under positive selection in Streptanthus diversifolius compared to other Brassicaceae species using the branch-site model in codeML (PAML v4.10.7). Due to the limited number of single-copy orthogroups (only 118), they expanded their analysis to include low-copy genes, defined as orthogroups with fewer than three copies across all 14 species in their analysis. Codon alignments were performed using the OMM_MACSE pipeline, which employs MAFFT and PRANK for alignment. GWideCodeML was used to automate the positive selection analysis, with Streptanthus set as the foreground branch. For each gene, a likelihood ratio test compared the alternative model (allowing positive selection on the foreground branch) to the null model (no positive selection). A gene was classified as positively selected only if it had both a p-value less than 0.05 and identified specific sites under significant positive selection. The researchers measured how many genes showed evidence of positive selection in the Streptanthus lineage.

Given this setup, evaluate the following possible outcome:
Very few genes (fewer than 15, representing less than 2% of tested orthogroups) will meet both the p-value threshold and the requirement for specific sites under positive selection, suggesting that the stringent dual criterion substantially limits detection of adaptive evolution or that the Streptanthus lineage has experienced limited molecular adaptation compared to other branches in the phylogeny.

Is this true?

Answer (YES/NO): NO